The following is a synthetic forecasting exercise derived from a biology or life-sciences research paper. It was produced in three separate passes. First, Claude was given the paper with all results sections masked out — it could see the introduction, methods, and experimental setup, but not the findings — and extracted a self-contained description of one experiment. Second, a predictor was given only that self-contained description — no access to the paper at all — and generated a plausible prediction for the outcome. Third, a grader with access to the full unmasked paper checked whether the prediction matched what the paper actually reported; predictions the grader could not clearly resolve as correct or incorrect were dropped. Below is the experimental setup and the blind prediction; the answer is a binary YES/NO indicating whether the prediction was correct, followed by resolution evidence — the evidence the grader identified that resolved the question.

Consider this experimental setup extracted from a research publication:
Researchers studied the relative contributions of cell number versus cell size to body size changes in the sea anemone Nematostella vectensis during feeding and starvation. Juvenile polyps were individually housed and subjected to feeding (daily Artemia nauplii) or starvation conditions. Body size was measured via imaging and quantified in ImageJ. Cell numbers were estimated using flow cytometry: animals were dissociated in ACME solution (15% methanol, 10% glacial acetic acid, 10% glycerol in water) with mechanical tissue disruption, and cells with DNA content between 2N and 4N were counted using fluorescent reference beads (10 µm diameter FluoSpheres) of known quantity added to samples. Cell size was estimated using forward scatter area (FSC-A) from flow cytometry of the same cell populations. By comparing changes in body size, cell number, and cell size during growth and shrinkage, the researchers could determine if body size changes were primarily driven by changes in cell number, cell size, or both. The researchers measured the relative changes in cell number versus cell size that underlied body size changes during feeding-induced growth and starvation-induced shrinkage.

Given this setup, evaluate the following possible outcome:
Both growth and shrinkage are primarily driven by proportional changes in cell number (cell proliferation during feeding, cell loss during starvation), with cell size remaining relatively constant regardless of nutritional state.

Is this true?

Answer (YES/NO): NO